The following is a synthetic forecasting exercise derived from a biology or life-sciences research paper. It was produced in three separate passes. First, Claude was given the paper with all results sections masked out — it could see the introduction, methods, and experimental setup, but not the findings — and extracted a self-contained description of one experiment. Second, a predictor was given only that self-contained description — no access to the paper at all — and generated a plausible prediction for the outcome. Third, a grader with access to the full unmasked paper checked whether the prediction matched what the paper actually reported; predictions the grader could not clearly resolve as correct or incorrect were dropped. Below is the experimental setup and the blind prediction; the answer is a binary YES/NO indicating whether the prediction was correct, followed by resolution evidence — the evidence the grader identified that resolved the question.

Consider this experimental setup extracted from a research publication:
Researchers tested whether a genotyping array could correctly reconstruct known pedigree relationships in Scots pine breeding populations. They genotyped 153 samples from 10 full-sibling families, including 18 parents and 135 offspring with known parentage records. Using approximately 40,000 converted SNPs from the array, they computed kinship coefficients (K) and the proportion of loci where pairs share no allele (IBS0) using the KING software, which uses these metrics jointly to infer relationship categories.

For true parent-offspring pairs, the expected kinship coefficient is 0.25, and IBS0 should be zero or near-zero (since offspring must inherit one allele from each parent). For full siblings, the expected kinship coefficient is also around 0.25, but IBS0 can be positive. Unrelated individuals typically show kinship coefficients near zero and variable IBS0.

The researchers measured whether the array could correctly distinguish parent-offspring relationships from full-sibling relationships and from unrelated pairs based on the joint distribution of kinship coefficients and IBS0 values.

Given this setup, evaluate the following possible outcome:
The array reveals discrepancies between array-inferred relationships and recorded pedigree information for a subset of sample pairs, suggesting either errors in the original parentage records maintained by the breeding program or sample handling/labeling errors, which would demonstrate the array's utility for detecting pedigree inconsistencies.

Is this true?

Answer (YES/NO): NO